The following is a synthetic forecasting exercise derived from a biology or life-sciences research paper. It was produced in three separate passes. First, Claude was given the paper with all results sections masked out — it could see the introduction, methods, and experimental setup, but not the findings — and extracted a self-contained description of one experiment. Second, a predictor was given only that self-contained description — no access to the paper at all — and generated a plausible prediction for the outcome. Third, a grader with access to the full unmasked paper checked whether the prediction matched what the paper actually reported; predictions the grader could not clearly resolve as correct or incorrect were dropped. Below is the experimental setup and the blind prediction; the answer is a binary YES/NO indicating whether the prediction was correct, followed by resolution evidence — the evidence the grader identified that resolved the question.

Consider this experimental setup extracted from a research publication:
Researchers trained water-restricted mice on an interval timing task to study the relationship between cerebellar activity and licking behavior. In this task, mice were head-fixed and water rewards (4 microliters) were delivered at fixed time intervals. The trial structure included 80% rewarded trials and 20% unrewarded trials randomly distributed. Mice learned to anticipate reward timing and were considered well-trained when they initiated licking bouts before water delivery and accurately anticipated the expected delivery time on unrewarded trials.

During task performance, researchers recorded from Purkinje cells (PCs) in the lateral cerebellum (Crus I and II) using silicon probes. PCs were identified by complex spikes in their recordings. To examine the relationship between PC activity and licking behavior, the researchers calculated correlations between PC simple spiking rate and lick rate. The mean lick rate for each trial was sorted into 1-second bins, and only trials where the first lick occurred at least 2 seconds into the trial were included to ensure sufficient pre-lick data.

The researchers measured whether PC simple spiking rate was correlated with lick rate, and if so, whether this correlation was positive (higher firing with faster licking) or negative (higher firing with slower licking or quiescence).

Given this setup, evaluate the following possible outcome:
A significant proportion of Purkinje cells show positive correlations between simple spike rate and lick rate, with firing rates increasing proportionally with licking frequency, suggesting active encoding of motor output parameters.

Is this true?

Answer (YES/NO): YES